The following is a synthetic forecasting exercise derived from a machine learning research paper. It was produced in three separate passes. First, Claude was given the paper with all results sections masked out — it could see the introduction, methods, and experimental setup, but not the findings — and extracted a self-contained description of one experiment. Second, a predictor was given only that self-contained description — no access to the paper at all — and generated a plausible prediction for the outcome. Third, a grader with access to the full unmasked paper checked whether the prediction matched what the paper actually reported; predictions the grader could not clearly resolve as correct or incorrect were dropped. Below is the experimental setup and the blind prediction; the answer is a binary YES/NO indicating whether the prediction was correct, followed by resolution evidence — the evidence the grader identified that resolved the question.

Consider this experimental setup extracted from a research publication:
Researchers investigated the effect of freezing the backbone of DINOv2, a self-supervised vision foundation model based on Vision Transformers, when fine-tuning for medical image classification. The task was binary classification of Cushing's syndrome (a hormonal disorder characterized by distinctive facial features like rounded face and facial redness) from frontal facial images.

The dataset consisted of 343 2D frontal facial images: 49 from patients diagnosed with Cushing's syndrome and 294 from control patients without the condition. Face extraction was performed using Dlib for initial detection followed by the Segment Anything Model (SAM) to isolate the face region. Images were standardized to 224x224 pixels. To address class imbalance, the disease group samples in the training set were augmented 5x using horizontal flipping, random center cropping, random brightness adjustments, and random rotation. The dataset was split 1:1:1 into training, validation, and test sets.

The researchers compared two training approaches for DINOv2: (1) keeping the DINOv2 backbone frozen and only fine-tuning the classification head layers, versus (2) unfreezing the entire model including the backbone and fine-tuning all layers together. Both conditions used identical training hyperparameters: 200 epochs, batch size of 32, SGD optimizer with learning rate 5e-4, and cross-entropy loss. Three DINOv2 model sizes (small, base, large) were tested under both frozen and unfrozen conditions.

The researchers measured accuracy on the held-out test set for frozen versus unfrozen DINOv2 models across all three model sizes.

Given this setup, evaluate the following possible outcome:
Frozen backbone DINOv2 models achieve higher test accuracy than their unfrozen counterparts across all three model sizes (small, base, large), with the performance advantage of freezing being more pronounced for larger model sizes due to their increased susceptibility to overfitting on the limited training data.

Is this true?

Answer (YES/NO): NO